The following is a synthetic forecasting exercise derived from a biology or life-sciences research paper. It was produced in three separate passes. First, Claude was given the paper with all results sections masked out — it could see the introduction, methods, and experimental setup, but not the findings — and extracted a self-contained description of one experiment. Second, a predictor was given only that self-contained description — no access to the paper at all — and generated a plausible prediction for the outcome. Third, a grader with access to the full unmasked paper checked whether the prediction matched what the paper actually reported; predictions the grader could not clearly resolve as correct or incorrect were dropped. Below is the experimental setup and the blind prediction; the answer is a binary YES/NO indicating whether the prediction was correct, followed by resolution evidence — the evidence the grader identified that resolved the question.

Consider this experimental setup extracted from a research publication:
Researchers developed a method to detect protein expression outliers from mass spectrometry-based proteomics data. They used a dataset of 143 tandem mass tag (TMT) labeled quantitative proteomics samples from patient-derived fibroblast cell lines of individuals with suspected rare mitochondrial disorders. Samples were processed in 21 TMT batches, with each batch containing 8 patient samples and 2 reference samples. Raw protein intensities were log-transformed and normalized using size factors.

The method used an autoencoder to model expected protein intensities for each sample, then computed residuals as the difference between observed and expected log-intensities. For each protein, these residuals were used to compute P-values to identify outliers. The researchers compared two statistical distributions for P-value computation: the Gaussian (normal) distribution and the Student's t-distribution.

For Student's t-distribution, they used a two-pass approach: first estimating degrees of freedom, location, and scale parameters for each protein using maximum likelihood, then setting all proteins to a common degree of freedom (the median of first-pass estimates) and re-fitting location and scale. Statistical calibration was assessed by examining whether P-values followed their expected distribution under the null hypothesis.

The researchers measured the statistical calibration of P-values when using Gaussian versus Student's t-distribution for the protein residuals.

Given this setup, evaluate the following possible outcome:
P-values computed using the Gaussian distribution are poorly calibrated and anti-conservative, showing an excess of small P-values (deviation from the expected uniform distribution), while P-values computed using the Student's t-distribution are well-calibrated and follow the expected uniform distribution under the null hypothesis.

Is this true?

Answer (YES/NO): NO